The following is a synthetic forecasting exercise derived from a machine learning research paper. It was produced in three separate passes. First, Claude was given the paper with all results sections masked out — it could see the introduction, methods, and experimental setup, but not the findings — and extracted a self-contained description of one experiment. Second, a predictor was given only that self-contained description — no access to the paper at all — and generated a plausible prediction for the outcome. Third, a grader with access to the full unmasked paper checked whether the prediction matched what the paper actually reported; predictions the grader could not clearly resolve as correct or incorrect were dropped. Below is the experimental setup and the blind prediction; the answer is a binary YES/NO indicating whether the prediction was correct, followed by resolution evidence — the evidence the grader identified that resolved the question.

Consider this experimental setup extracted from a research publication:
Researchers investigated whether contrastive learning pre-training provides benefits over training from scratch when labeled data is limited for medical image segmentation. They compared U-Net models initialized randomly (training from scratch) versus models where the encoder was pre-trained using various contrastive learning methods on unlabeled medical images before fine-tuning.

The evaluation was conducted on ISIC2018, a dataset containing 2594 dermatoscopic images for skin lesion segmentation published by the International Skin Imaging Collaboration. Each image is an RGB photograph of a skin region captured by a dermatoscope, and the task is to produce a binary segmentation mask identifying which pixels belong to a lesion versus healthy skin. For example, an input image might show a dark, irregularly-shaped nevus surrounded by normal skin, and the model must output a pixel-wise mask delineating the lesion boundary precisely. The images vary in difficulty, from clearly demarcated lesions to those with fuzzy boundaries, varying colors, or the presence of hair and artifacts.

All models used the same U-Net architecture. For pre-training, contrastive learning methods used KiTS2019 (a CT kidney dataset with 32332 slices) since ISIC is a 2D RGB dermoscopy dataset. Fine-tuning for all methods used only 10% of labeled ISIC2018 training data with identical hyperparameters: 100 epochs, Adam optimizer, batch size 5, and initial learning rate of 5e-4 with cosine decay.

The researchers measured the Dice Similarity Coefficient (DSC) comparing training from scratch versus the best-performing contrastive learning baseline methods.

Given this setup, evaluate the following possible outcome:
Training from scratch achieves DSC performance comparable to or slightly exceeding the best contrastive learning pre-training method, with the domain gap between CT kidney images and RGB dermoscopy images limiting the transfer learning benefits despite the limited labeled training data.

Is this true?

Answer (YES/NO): YES